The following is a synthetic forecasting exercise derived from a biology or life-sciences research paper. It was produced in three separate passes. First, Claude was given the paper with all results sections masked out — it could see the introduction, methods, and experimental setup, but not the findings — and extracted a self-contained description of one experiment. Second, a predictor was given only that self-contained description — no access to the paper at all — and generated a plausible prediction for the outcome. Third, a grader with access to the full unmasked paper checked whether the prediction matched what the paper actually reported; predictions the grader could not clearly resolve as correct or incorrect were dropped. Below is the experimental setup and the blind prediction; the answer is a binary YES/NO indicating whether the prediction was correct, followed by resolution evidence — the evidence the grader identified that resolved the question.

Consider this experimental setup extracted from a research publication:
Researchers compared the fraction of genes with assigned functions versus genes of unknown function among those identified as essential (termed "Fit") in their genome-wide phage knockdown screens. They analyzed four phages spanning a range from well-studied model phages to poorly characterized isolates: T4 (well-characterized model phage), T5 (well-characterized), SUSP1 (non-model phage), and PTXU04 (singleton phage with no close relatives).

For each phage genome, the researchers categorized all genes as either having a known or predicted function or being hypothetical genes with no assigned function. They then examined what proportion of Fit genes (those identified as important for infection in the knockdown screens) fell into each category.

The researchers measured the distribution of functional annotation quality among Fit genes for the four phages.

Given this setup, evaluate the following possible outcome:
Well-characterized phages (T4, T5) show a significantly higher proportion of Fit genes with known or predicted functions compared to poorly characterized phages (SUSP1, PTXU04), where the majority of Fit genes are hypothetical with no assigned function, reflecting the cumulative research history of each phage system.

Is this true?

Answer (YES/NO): NO